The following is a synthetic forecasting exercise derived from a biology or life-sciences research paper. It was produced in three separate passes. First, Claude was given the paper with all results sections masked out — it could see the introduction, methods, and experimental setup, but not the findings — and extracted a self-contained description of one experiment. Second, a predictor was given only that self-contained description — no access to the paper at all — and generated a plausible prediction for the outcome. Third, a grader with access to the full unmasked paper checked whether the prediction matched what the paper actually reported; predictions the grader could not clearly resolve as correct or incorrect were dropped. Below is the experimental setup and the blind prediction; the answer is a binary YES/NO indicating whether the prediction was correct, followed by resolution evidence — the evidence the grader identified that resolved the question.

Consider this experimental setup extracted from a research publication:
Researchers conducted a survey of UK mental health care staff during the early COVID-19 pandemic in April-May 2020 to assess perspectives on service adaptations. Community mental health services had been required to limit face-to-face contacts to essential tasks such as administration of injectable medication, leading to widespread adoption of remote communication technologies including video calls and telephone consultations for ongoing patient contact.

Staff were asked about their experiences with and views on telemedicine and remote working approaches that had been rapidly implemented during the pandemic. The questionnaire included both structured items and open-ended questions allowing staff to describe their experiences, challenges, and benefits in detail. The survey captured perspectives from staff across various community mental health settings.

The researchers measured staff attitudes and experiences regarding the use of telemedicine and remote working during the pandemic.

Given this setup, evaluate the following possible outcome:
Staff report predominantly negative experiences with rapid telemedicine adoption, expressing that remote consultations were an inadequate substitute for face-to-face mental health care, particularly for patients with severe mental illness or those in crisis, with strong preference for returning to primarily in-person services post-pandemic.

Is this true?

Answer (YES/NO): NO